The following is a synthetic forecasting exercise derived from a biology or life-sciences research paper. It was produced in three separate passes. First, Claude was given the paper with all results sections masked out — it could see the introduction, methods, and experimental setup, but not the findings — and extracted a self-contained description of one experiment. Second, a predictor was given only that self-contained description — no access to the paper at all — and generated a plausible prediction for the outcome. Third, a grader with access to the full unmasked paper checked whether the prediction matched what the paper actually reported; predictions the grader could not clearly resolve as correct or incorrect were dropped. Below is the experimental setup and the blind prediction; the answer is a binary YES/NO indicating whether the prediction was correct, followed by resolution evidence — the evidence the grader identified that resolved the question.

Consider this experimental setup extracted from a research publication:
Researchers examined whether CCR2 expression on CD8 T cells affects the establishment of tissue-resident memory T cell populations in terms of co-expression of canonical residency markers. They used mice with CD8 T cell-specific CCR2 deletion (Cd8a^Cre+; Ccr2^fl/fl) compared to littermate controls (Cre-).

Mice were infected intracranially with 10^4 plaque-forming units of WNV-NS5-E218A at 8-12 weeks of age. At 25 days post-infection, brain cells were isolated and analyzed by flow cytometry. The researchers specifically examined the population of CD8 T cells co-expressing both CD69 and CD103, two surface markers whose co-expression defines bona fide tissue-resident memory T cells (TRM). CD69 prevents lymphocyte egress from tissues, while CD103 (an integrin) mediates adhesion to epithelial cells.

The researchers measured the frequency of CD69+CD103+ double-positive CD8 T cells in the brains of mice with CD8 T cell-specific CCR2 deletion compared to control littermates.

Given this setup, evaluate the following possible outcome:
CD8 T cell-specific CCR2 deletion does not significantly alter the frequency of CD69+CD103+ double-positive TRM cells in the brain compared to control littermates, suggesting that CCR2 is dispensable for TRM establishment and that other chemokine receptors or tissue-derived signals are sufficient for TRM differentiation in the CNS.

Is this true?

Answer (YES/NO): YES